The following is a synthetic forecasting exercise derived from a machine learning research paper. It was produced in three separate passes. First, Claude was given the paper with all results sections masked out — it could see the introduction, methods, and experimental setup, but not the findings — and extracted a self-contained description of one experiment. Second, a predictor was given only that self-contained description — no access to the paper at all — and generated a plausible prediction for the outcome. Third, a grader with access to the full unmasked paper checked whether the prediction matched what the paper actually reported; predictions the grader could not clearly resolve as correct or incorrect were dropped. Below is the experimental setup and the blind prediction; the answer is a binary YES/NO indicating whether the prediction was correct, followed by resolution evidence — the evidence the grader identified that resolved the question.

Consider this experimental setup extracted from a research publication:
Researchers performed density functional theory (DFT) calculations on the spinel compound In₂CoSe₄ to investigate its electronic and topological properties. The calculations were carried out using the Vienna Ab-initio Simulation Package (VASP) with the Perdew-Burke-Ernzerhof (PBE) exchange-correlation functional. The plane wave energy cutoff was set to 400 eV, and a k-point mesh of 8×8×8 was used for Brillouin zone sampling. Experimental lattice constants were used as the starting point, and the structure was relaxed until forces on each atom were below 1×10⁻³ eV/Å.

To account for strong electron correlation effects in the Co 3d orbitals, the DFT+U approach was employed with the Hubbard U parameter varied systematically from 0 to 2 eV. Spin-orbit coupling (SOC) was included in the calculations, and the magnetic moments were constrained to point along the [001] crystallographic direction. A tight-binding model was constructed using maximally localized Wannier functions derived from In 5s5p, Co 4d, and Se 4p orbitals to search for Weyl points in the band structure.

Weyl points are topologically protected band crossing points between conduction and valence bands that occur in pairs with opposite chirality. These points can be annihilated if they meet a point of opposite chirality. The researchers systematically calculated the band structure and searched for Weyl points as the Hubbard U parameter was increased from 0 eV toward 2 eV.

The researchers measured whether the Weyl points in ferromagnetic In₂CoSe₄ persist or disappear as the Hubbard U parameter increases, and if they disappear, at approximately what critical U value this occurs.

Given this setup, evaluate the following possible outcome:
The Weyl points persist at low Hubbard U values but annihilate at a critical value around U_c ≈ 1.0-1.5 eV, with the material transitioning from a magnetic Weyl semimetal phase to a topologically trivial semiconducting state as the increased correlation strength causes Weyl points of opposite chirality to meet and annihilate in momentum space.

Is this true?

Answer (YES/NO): YES